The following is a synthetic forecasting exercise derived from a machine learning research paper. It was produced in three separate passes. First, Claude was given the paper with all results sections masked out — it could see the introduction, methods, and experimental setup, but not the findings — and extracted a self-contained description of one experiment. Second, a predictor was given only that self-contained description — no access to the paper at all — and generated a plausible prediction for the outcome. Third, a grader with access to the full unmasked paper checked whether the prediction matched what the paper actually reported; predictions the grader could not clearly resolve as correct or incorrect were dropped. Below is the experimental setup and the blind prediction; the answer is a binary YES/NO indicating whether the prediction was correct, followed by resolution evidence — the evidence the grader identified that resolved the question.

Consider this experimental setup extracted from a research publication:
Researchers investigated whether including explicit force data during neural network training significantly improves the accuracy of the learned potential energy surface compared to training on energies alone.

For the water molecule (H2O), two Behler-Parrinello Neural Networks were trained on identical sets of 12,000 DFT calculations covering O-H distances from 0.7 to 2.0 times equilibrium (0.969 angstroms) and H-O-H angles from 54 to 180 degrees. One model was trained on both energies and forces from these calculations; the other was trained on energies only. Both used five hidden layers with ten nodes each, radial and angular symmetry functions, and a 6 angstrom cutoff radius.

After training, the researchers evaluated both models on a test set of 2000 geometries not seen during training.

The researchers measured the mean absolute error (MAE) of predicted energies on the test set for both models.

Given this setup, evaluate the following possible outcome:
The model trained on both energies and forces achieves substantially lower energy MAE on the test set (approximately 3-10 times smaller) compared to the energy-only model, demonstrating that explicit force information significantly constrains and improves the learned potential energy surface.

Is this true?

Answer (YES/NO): NO